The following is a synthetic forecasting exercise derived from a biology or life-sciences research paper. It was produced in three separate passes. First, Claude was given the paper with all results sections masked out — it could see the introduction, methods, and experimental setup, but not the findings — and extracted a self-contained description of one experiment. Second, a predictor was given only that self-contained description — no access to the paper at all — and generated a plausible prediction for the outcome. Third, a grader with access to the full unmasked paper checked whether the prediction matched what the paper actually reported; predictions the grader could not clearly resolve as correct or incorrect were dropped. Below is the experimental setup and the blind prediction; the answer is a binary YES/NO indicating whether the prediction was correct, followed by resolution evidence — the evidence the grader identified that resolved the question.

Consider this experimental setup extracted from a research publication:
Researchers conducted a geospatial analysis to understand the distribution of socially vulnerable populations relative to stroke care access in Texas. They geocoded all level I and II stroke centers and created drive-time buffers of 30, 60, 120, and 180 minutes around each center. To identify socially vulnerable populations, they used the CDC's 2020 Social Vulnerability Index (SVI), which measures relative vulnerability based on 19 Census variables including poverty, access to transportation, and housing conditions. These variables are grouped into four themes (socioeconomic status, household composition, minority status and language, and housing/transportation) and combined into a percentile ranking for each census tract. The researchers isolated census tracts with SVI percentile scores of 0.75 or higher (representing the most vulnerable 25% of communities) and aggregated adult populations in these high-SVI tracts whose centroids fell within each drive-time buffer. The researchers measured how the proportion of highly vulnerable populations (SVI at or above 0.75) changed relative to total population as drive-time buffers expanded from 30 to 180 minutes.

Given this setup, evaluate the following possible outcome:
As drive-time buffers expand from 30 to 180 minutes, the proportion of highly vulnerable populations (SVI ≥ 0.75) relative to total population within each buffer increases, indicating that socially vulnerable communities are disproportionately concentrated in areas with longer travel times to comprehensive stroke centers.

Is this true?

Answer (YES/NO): NO